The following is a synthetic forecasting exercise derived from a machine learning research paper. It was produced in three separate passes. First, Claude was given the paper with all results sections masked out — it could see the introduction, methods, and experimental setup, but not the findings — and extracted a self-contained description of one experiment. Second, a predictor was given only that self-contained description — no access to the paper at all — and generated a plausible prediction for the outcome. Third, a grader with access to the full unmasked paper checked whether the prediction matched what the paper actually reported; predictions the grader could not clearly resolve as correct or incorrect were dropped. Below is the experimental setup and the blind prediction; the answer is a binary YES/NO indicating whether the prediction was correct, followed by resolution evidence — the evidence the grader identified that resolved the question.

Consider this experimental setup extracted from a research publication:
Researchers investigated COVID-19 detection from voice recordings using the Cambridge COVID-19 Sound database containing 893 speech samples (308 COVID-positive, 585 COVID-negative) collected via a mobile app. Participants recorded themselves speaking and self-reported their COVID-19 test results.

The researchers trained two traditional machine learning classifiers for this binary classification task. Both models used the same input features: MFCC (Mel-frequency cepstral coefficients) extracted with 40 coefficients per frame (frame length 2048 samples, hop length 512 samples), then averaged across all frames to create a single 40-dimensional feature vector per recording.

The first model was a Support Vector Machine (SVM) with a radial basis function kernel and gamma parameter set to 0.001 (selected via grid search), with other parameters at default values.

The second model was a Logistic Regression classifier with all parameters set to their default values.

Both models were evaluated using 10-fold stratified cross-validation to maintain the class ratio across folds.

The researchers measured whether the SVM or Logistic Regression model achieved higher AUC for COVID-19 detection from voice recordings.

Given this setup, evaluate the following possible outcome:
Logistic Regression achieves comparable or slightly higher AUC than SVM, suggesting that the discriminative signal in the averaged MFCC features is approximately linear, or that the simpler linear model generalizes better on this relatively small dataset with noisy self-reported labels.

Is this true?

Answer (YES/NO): NO